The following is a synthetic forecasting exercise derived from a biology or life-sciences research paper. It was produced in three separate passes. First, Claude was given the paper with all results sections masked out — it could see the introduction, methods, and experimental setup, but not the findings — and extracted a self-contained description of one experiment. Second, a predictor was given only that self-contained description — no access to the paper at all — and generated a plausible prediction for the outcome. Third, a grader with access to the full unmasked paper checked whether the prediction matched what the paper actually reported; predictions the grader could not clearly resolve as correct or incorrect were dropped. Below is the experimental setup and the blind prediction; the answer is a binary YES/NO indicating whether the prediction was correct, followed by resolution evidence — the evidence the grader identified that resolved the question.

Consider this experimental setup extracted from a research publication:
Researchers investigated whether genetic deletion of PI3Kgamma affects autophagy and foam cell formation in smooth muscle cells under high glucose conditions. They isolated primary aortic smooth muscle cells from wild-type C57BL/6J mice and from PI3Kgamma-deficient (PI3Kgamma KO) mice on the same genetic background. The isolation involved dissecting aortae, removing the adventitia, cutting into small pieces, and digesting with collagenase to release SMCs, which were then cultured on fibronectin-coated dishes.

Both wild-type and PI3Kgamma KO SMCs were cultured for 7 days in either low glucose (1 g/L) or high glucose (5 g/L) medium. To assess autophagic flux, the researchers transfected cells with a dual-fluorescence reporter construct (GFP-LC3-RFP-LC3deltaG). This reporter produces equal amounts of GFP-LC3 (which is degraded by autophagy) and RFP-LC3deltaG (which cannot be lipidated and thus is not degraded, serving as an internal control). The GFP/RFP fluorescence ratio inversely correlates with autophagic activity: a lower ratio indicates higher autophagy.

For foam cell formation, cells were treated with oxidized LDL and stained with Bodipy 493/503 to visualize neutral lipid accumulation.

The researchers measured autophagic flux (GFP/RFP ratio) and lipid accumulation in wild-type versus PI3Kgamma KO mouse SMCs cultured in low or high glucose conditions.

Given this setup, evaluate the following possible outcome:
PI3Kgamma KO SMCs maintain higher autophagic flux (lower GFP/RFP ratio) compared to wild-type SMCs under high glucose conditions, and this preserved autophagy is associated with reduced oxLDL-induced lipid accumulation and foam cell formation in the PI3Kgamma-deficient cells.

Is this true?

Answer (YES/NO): YES